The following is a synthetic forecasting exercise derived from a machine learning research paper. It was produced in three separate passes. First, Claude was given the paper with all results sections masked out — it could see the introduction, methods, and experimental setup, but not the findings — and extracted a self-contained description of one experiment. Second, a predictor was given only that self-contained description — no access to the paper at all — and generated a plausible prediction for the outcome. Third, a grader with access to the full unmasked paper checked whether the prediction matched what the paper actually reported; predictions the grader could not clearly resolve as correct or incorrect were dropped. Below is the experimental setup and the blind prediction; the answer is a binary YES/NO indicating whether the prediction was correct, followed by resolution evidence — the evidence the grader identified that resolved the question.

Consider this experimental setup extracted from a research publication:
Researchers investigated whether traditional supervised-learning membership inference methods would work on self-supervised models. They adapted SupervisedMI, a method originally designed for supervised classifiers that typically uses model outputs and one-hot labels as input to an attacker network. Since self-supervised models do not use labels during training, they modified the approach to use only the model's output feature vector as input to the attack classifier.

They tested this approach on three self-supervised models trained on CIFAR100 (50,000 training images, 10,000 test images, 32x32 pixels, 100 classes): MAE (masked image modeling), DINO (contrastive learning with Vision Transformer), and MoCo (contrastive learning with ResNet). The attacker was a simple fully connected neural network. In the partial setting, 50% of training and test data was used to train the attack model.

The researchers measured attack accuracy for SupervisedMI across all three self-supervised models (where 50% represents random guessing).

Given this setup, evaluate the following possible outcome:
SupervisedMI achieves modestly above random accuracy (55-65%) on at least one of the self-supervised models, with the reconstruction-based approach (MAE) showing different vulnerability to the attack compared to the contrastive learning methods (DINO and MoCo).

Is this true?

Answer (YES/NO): NO